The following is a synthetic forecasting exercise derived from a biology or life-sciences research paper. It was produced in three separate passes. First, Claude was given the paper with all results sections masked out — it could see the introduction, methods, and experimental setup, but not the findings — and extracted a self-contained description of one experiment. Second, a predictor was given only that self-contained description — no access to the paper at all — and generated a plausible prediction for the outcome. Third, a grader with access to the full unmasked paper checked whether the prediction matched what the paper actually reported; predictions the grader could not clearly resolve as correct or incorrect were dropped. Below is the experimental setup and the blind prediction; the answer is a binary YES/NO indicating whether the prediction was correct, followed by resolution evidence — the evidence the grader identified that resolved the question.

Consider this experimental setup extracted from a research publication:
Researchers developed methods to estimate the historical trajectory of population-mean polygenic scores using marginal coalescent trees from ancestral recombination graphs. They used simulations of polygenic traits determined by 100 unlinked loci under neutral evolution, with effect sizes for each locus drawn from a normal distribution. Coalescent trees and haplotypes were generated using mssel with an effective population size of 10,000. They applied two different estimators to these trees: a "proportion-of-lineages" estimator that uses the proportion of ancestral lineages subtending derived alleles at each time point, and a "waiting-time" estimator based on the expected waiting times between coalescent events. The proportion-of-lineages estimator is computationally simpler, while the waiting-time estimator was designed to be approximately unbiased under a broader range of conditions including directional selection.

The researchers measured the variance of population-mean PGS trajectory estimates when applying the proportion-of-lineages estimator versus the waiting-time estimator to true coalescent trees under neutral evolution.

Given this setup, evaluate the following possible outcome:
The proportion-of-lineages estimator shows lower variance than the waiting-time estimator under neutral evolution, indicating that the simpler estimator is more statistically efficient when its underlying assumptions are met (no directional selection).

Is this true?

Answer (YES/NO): YES